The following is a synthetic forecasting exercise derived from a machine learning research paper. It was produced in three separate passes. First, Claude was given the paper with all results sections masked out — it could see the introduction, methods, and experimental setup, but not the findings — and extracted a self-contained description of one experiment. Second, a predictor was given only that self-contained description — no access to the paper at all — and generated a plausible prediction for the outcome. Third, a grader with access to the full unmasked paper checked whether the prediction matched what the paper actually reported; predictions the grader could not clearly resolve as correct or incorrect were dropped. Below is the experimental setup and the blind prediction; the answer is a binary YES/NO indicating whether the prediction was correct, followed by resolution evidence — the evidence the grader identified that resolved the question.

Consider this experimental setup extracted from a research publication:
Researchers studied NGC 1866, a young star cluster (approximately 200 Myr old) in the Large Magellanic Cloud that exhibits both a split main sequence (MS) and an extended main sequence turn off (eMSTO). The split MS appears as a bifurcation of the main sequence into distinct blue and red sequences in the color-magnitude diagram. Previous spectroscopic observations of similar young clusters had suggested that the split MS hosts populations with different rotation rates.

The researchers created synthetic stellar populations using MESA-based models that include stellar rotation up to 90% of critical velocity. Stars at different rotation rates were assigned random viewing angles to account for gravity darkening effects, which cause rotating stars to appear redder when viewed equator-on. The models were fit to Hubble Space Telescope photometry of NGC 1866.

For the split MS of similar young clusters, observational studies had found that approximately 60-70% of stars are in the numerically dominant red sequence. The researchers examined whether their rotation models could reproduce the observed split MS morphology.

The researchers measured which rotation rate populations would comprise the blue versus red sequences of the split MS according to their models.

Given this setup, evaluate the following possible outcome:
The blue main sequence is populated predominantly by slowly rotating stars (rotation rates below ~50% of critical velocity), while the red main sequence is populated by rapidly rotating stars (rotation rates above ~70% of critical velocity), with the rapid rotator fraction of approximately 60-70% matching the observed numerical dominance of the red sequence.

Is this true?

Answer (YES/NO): NO